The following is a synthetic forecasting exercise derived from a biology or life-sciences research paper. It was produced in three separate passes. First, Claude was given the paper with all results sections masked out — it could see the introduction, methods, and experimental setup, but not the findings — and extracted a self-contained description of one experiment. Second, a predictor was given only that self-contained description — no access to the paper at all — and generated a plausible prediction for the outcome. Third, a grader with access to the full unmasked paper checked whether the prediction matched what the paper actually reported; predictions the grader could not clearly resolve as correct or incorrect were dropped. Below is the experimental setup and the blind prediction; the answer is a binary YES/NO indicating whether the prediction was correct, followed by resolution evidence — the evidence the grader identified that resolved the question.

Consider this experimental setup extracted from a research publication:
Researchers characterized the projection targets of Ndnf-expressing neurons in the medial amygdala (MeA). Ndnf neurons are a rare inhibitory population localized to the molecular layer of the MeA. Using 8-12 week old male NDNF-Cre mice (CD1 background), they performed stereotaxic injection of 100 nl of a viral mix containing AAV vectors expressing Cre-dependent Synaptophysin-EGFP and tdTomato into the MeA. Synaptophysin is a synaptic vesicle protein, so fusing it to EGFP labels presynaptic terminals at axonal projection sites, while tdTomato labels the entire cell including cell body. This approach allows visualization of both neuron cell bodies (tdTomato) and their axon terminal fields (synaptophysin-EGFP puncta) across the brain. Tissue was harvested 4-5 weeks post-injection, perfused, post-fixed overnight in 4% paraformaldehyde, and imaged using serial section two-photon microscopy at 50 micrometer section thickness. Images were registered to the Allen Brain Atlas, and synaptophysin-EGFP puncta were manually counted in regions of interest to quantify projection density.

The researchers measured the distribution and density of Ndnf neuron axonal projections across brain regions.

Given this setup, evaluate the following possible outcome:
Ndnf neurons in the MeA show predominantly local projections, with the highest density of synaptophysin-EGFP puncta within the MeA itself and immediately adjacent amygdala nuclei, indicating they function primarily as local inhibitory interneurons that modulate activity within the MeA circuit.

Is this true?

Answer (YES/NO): NO